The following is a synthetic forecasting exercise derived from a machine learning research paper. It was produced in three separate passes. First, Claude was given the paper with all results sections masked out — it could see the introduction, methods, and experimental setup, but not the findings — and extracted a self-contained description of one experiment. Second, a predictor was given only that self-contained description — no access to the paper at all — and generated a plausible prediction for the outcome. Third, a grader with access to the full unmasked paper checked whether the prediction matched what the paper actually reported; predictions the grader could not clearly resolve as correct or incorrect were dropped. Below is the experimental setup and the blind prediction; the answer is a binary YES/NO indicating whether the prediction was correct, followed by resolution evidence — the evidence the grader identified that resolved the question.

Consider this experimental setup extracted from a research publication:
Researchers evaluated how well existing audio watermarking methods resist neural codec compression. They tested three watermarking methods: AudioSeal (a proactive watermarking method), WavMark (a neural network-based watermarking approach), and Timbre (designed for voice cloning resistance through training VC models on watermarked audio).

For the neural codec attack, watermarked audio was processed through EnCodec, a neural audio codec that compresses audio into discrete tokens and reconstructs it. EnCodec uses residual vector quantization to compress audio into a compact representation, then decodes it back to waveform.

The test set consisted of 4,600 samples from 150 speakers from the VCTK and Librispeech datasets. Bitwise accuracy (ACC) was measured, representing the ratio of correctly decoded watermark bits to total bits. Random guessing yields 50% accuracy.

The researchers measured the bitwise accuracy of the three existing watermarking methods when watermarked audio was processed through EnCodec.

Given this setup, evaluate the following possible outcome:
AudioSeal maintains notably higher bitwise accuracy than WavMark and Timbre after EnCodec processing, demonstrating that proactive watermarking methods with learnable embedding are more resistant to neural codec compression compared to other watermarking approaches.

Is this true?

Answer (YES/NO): YES